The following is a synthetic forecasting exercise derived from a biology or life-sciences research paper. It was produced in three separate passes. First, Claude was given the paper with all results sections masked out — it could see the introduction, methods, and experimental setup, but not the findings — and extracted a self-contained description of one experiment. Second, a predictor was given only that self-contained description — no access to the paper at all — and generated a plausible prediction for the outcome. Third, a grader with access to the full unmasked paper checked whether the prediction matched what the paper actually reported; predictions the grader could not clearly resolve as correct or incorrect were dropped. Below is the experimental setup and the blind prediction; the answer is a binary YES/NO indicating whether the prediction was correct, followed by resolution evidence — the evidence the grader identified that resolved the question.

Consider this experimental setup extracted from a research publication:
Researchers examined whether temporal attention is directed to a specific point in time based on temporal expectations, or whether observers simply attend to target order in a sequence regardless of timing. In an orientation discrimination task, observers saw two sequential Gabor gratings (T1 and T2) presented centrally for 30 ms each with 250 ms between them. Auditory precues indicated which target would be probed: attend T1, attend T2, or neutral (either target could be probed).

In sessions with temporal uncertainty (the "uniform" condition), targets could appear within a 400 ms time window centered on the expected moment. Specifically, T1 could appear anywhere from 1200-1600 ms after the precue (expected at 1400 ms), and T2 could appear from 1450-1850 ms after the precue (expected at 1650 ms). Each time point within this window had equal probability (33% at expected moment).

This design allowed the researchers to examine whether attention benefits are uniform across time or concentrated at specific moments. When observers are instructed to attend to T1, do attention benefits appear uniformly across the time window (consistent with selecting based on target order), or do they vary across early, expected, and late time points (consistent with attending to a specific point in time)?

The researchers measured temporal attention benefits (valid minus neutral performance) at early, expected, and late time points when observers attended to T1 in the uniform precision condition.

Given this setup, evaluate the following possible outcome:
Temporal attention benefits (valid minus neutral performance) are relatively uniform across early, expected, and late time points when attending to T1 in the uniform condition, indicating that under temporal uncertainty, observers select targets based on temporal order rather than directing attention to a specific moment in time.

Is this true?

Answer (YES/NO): NO